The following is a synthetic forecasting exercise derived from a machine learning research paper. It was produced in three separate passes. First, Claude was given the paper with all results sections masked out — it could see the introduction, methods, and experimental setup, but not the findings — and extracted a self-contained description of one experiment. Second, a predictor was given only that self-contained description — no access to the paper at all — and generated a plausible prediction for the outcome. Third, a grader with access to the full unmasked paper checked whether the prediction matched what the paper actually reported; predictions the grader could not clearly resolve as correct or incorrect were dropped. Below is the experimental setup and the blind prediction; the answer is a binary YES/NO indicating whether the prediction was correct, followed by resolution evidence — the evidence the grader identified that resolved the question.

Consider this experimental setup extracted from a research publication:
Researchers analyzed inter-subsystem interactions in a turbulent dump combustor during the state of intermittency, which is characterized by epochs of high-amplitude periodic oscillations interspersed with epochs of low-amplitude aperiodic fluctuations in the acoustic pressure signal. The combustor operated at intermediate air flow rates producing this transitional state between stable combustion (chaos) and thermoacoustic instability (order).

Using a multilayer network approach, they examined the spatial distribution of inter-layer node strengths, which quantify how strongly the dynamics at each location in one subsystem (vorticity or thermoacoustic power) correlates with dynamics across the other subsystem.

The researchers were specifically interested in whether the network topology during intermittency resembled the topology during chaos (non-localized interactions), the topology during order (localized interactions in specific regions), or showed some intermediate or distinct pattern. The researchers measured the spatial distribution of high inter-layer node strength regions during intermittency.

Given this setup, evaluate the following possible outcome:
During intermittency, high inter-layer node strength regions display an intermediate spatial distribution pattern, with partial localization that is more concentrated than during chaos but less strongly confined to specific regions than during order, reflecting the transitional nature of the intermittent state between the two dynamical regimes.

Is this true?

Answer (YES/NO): NO